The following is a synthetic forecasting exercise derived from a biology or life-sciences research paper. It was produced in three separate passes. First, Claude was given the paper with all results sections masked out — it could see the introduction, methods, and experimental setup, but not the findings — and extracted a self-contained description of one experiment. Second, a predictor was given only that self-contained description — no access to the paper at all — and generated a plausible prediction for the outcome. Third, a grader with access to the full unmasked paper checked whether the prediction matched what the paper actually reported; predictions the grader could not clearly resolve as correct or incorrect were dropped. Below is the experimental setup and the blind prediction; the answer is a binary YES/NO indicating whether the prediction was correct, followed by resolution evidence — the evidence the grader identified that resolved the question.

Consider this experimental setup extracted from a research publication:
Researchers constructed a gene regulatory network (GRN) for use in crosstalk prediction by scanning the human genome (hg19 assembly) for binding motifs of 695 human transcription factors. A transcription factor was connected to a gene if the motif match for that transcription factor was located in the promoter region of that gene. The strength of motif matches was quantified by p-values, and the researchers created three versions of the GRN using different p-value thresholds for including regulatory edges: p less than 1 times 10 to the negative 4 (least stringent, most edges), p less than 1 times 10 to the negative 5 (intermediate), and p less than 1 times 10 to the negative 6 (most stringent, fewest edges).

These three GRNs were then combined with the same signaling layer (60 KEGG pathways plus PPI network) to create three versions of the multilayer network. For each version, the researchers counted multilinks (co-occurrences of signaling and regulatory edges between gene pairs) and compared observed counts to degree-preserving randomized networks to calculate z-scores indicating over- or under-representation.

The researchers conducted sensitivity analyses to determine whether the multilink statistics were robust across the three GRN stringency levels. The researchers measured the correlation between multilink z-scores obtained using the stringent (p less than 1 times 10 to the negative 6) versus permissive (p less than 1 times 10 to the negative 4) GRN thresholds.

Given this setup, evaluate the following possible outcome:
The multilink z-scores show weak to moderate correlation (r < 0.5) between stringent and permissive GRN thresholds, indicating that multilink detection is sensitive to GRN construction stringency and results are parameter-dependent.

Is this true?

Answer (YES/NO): NO